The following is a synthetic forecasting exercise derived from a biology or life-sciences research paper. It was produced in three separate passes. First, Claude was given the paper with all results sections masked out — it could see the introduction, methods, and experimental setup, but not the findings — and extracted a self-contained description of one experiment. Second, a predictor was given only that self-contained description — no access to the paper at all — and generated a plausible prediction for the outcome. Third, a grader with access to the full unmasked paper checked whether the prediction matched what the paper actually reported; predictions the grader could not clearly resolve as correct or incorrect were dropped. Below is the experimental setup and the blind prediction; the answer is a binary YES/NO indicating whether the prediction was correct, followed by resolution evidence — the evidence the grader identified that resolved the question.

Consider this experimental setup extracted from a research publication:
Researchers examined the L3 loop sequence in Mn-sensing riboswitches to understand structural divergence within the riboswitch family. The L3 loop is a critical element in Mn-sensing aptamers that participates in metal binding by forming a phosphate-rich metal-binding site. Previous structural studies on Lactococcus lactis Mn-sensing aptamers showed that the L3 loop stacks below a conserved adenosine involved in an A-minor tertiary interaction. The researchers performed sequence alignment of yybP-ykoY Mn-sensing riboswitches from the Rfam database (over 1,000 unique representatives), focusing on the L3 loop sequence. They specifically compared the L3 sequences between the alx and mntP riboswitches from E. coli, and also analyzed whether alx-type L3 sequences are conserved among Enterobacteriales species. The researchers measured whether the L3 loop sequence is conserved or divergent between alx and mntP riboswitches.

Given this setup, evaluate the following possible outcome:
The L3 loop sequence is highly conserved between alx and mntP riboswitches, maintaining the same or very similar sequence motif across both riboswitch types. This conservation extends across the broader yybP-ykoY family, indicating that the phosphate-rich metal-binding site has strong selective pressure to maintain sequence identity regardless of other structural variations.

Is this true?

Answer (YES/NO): NO